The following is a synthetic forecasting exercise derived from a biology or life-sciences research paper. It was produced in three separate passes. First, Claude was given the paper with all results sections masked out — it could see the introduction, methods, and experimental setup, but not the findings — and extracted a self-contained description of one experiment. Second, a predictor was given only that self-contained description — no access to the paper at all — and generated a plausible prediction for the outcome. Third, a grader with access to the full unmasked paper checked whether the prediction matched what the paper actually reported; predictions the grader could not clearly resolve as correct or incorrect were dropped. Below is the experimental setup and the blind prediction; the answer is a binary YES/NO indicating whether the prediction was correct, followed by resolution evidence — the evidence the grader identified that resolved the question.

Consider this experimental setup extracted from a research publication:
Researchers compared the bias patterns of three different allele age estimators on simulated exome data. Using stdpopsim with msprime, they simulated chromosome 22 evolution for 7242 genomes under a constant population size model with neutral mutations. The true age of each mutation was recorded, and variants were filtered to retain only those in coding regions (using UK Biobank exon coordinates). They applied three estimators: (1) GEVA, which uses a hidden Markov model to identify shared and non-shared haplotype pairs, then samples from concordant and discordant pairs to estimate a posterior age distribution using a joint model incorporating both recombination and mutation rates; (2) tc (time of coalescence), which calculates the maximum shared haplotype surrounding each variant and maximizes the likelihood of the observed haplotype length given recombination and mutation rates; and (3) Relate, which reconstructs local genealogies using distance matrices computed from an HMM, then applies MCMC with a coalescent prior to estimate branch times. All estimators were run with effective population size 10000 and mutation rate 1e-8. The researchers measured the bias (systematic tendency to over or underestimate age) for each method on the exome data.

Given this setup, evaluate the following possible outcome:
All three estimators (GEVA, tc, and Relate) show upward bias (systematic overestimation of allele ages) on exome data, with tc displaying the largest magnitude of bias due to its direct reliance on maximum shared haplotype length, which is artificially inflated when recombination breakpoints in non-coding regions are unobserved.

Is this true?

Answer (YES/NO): NO